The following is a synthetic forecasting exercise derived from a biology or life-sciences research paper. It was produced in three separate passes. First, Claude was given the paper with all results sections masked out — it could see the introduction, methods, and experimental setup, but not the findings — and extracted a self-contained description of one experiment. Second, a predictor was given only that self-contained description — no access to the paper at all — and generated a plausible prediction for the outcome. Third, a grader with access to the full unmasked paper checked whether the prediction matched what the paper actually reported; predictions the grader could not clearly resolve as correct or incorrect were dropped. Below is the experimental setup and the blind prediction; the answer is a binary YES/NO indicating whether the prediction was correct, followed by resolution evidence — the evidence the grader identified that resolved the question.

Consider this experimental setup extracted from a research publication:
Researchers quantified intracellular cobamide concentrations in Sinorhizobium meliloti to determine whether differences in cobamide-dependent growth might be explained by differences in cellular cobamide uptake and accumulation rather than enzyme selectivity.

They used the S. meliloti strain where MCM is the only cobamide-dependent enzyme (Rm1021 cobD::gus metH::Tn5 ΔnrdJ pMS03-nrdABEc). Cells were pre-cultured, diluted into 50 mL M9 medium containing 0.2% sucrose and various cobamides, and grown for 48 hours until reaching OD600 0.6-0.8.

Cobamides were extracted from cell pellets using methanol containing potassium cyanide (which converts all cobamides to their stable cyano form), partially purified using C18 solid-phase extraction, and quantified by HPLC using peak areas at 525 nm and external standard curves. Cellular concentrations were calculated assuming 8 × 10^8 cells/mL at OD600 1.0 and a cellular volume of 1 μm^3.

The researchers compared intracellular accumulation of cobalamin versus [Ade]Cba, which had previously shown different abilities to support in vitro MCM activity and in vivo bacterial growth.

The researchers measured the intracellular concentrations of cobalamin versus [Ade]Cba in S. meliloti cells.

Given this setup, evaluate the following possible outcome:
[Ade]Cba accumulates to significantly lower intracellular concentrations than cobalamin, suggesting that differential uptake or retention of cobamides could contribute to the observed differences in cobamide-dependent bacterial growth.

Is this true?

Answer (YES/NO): NO